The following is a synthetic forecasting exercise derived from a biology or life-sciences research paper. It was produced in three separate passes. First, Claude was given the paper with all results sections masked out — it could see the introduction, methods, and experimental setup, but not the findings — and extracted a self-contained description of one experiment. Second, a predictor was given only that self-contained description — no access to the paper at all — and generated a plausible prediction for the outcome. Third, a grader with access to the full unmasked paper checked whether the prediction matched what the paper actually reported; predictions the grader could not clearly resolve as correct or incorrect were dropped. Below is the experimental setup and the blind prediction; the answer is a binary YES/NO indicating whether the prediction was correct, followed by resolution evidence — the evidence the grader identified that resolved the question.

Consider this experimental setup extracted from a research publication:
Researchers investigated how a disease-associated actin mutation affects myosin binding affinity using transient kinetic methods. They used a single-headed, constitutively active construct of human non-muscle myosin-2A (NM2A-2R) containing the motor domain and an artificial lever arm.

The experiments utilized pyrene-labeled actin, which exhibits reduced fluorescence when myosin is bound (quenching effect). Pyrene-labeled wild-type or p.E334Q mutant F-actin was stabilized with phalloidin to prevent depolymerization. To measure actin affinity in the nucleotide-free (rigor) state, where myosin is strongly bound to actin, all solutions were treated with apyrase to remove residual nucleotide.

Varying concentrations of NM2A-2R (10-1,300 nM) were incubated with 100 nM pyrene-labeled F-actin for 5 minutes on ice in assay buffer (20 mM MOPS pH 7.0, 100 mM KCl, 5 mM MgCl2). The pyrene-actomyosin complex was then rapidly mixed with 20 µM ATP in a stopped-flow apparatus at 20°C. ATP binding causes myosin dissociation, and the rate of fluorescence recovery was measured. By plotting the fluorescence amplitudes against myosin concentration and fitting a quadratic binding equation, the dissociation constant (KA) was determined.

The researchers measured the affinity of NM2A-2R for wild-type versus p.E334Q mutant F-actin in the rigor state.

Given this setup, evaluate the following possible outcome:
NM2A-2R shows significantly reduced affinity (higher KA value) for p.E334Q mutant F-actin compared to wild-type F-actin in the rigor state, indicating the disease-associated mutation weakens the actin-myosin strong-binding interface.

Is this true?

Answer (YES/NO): YES